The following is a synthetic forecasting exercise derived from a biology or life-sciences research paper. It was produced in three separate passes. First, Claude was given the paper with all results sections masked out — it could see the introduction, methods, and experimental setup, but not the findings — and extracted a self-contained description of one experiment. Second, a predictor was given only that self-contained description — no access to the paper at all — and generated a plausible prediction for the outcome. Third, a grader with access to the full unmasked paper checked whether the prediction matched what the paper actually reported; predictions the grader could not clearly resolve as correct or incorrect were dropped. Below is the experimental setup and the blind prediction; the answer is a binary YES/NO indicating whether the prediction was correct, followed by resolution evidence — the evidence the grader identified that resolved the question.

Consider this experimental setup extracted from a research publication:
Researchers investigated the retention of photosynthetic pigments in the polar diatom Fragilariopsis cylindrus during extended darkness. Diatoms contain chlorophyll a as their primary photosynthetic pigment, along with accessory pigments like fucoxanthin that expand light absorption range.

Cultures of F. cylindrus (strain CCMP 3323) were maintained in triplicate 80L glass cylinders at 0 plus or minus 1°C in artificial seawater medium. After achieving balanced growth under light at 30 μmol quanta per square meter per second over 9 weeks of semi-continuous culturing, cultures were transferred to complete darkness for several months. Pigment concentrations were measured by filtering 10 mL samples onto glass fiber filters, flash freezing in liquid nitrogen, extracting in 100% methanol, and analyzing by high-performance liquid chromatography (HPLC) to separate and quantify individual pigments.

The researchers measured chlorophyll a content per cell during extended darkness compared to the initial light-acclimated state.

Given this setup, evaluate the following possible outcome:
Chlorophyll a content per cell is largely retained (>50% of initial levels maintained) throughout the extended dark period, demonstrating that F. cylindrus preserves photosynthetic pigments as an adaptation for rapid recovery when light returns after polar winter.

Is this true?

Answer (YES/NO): NO